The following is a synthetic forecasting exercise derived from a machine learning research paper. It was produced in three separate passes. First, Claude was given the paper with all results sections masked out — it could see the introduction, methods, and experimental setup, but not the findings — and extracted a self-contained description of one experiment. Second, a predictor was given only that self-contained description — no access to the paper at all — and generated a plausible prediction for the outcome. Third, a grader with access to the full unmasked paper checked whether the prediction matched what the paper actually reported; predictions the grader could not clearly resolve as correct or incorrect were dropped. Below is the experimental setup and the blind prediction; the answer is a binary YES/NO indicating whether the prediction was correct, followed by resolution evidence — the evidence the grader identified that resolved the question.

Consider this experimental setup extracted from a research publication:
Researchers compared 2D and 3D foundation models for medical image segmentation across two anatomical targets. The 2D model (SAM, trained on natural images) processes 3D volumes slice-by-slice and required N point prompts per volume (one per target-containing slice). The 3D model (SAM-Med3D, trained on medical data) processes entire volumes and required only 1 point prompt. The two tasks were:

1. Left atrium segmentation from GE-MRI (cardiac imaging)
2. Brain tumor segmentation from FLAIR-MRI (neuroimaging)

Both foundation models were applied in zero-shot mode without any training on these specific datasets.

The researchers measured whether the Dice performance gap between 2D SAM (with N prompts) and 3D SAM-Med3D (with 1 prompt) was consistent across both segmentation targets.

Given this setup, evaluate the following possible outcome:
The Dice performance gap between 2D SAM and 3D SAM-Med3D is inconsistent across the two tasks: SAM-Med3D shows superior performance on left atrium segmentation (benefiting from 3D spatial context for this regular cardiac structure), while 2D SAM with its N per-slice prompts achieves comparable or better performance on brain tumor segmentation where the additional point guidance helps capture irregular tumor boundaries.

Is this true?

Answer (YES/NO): NO